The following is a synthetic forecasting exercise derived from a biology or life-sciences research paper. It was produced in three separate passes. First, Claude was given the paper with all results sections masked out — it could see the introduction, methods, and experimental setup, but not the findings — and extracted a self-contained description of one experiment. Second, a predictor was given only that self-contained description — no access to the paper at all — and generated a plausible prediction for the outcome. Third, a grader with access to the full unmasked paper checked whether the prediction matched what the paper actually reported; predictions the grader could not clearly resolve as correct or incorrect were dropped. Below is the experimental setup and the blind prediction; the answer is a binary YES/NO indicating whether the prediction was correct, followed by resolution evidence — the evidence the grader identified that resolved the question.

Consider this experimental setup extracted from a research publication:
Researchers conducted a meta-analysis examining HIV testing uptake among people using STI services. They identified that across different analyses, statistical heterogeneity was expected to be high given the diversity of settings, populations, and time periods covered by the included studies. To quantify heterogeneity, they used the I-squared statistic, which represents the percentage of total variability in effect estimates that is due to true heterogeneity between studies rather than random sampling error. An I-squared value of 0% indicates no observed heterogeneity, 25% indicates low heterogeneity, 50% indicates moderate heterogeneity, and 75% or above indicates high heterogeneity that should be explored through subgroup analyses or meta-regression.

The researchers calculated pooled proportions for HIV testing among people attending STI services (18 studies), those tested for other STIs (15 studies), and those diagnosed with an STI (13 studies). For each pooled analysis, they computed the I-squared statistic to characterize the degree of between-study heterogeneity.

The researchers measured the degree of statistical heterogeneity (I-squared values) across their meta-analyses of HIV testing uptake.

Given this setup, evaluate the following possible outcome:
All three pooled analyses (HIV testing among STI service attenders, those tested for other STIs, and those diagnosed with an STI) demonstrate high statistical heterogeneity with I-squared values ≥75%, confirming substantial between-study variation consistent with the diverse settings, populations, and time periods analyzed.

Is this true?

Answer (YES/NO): YES